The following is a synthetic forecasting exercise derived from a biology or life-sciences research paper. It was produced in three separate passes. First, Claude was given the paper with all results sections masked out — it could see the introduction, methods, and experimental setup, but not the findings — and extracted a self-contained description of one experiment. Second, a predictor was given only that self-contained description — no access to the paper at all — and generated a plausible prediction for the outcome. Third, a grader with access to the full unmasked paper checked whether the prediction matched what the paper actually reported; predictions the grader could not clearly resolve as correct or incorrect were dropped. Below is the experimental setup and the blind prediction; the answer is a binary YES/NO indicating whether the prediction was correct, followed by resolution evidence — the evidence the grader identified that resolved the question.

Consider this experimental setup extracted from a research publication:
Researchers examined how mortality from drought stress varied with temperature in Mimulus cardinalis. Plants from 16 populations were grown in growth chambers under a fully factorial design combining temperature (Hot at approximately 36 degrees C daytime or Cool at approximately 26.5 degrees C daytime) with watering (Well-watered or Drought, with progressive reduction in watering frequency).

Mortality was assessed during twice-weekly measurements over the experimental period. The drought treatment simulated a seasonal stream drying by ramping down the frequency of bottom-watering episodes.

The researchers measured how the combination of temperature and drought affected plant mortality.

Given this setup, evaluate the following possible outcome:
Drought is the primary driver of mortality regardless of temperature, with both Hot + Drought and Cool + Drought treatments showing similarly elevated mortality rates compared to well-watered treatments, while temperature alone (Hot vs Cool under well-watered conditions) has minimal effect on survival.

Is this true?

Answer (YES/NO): NO